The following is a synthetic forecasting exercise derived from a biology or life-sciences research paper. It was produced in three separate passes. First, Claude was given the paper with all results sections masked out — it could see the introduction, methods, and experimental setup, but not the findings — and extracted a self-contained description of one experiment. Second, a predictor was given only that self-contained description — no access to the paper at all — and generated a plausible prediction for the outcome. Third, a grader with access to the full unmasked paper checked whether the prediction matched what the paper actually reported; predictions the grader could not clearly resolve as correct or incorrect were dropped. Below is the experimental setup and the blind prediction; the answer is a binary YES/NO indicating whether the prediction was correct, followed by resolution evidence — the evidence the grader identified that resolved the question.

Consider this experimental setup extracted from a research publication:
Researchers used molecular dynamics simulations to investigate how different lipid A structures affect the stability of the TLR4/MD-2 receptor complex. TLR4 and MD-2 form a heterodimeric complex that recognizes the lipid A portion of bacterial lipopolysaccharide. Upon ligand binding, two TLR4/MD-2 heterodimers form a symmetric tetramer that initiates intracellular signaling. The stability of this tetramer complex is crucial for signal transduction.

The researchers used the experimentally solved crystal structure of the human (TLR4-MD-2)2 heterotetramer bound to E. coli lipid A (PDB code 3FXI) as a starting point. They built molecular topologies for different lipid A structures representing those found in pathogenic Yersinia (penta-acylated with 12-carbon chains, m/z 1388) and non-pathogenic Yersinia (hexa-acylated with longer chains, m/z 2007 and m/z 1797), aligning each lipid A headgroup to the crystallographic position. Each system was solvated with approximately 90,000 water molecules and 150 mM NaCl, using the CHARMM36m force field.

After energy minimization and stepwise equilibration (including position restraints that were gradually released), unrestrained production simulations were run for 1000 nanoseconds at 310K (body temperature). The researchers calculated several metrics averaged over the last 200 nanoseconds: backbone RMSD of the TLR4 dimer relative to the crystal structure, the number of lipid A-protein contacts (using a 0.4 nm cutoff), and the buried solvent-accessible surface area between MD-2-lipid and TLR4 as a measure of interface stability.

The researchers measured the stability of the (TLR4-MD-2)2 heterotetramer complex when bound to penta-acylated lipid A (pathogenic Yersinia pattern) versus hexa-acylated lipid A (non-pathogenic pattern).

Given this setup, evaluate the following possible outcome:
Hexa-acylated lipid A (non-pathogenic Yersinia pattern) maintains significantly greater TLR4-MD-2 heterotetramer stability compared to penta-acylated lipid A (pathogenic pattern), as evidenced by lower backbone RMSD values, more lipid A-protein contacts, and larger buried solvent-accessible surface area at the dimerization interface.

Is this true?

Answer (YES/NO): NO